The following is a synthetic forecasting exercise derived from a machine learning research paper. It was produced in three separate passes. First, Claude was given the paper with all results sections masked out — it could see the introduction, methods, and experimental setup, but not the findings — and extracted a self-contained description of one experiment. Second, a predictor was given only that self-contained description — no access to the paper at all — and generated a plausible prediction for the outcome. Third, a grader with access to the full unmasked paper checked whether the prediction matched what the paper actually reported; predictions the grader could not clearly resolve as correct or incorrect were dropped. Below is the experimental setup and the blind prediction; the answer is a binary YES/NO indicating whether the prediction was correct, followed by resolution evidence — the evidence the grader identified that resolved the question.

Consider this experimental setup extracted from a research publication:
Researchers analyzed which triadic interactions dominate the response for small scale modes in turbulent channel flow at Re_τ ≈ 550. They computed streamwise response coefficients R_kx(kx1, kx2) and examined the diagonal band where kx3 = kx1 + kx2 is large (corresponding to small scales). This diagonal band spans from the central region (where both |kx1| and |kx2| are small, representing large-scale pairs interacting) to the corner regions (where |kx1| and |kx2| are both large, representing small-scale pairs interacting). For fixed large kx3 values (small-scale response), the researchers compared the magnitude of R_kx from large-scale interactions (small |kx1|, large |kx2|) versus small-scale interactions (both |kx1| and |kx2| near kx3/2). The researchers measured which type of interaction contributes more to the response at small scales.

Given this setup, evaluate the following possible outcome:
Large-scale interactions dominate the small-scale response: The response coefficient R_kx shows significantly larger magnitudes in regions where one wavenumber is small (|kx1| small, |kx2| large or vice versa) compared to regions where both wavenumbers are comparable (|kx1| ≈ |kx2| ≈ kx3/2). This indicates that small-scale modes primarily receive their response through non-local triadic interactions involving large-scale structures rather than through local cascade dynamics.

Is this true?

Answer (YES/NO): YES